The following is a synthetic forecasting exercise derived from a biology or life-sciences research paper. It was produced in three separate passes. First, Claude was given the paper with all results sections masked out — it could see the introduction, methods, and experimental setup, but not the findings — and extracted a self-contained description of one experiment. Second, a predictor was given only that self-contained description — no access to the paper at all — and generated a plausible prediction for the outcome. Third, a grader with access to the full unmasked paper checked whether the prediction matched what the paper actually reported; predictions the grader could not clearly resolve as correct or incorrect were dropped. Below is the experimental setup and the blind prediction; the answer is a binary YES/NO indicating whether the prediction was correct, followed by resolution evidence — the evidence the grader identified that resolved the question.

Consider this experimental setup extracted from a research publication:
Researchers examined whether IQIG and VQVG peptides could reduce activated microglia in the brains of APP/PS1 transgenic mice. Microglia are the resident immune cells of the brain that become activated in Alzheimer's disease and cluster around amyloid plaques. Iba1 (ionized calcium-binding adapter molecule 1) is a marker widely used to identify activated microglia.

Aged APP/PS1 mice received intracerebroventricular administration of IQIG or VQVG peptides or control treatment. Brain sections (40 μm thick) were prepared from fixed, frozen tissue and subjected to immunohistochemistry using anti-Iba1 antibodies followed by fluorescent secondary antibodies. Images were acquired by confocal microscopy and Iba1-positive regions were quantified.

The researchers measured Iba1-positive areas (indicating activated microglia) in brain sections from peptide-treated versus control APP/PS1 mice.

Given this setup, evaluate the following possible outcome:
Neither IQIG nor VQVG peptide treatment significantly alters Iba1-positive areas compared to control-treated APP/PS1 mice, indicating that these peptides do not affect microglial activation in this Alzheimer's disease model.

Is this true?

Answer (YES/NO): NO